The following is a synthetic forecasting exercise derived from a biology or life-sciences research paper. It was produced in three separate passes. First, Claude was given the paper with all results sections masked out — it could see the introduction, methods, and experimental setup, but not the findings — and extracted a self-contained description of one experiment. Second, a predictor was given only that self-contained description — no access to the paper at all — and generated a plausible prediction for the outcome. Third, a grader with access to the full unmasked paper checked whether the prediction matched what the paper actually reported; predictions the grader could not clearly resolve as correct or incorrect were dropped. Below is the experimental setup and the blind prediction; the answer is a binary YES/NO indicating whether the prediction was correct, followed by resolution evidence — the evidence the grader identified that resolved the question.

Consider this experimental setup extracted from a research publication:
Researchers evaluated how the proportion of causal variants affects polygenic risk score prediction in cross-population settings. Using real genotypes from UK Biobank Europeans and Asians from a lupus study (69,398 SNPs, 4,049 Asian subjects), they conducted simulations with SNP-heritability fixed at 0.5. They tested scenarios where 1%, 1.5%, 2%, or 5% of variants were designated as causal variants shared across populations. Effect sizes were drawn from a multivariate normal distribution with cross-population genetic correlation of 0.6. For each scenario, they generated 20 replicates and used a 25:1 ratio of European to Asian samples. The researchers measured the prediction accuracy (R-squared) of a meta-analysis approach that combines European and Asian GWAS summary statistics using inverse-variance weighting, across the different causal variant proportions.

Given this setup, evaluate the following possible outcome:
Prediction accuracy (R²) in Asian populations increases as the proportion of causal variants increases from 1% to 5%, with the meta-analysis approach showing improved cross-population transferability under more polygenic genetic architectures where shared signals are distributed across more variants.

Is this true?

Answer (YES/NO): NO